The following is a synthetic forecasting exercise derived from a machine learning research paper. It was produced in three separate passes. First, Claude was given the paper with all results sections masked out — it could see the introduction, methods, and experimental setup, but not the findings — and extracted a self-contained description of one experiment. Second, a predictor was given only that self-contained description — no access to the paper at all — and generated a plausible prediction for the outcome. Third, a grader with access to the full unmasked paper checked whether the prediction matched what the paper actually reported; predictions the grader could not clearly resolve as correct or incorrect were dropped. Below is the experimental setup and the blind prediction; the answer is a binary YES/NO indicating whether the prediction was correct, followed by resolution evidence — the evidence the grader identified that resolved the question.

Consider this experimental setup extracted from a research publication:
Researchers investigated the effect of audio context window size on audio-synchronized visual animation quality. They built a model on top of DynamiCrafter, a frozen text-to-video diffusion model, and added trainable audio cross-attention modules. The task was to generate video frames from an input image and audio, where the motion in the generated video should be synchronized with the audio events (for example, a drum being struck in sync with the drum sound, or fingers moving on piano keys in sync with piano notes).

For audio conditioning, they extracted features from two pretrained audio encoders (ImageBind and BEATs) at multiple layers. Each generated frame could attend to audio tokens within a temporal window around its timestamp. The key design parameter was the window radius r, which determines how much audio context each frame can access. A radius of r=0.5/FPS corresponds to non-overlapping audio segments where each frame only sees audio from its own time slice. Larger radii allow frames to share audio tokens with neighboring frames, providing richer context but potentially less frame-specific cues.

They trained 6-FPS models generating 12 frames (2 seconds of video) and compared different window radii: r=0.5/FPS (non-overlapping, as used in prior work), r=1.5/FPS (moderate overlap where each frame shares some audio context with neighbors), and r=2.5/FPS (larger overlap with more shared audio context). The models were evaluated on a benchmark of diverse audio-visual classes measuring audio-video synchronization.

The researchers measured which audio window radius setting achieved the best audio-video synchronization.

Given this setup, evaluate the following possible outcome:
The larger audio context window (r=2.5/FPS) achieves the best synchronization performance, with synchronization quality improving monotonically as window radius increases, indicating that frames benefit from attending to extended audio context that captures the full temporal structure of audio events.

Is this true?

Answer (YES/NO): NO